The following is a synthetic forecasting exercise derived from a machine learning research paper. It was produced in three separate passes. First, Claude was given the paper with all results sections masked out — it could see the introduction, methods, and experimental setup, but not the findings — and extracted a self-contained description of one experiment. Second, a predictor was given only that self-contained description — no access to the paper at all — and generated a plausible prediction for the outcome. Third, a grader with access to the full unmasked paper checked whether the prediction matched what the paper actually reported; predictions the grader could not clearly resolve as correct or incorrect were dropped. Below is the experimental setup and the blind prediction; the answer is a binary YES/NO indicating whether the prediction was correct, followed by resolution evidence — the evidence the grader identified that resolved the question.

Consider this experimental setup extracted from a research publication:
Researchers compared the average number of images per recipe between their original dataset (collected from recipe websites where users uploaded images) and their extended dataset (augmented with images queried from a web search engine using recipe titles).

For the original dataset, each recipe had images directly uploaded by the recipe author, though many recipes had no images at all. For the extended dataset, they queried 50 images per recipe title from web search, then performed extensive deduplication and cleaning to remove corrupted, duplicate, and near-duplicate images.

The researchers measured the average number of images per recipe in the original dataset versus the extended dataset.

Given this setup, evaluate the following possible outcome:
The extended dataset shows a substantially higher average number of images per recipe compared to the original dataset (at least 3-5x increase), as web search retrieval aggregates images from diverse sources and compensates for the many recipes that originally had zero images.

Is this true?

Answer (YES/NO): YES